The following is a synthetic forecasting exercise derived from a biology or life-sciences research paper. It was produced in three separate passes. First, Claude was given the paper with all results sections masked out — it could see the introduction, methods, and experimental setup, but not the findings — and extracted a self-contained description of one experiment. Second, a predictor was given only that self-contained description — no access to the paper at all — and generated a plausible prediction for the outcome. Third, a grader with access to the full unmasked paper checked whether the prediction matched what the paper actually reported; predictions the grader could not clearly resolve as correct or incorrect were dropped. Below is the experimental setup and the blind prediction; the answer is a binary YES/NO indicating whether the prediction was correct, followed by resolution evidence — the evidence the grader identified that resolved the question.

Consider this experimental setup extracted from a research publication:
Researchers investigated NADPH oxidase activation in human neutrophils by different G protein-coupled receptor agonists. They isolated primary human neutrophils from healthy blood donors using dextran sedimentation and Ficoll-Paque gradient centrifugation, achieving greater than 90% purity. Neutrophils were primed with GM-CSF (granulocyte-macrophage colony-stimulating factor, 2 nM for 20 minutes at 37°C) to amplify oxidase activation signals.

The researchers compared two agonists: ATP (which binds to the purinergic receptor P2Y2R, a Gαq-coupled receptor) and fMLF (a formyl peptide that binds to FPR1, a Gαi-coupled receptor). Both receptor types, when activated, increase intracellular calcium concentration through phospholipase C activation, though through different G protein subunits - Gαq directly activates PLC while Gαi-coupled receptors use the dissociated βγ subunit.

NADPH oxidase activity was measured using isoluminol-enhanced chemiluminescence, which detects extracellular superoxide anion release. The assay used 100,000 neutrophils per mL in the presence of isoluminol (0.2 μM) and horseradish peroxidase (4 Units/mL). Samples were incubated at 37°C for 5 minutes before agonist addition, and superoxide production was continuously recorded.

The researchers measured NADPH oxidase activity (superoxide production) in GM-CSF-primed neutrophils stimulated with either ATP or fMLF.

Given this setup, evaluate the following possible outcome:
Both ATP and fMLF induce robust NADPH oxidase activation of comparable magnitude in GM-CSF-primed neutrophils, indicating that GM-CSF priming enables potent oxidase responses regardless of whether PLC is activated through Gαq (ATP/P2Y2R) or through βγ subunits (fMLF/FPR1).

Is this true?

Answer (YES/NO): NO